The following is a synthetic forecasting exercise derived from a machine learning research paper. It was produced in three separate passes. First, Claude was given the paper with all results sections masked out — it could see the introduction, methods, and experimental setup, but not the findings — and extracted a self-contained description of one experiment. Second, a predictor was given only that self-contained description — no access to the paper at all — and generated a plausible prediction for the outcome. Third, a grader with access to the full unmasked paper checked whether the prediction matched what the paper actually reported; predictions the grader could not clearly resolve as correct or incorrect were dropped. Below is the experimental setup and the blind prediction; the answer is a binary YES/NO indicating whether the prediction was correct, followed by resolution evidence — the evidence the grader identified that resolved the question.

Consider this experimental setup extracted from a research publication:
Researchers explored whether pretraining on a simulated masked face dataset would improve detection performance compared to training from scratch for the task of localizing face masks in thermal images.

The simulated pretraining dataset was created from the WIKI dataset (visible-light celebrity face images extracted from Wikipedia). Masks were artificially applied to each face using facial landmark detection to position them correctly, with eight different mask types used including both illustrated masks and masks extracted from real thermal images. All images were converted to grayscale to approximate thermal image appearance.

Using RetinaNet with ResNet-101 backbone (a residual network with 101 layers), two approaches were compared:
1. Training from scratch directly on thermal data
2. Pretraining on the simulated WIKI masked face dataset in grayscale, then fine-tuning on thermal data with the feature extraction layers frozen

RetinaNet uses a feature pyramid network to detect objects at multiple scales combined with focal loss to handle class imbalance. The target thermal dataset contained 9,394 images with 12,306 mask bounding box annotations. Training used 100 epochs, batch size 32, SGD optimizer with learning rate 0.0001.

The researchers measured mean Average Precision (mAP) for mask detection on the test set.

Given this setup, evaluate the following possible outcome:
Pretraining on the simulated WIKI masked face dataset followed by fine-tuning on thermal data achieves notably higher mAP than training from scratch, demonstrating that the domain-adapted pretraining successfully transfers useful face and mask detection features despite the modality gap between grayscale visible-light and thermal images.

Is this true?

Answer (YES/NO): NO